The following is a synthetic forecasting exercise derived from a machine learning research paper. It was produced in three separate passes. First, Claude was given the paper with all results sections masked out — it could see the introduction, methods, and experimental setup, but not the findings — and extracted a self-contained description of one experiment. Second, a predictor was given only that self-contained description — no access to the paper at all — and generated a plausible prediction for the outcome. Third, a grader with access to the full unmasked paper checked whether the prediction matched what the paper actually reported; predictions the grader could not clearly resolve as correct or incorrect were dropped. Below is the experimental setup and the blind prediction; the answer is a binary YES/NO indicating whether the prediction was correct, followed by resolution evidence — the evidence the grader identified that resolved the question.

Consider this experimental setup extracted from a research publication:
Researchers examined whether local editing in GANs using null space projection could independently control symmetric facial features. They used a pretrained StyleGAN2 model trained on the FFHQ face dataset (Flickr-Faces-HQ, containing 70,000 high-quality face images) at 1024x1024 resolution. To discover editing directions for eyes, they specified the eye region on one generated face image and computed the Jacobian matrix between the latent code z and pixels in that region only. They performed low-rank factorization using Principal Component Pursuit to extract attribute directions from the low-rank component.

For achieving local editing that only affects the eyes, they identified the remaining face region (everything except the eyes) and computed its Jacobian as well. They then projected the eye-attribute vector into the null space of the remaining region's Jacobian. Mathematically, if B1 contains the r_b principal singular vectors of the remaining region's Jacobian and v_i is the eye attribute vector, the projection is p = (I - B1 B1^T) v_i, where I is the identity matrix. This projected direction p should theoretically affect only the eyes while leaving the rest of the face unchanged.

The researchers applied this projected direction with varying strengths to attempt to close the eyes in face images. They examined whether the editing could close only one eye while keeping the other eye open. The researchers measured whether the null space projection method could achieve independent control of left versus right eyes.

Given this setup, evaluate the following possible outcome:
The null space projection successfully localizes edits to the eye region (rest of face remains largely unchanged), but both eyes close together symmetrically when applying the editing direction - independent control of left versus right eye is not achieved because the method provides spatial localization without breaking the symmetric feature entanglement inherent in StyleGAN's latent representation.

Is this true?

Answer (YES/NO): YES